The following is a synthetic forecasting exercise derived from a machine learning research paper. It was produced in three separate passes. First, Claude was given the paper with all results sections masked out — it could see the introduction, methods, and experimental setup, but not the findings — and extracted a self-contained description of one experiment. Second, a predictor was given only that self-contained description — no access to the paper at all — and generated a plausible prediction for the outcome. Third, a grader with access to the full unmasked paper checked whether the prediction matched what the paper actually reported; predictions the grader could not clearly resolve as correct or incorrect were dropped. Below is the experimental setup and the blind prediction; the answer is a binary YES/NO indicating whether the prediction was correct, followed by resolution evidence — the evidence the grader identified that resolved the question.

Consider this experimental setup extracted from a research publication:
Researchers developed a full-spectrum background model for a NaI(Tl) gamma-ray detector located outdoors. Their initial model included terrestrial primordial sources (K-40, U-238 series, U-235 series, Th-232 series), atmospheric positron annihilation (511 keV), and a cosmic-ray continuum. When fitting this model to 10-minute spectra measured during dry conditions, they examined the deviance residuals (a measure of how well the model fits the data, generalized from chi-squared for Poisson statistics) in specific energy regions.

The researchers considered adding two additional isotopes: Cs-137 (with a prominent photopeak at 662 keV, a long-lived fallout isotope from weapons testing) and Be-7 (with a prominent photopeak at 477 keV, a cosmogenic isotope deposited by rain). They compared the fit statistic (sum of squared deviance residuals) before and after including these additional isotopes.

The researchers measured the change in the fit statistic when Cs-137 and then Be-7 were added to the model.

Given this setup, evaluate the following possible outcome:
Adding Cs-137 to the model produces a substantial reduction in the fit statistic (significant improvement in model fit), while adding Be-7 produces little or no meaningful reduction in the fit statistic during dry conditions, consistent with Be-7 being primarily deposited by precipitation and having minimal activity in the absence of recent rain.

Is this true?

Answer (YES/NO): NO